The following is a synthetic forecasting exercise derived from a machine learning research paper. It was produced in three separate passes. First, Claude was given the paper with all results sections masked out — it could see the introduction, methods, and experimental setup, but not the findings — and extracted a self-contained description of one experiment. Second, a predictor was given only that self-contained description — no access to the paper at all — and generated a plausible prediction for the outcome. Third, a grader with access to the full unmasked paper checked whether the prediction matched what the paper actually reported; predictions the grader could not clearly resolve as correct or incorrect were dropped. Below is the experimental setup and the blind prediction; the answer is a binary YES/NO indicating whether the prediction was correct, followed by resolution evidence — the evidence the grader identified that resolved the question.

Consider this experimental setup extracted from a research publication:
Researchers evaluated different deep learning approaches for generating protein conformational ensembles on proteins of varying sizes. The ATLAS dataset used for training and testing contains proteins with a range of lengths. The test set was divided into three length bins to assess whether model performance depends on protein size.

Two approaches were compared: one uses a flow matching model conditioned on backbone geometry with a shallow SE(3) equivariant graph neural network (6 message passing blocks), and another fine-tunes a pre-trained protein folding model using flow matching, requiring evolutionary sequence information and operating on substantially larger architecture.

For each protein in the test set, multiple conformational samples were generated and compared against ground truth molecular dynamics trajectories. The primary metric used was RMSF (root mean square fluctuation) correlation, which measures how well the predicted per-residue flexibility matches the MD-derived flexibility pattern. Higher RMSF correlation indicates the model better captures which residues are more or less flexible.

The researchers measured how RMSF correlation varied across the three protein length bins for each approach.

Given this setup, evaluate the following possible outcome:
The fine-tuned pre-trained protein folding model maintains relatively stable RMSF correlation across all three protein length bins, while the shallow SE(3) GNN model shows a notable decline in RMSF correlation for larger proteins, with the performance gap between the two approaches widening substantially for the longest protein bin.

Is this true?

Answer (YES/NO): NO